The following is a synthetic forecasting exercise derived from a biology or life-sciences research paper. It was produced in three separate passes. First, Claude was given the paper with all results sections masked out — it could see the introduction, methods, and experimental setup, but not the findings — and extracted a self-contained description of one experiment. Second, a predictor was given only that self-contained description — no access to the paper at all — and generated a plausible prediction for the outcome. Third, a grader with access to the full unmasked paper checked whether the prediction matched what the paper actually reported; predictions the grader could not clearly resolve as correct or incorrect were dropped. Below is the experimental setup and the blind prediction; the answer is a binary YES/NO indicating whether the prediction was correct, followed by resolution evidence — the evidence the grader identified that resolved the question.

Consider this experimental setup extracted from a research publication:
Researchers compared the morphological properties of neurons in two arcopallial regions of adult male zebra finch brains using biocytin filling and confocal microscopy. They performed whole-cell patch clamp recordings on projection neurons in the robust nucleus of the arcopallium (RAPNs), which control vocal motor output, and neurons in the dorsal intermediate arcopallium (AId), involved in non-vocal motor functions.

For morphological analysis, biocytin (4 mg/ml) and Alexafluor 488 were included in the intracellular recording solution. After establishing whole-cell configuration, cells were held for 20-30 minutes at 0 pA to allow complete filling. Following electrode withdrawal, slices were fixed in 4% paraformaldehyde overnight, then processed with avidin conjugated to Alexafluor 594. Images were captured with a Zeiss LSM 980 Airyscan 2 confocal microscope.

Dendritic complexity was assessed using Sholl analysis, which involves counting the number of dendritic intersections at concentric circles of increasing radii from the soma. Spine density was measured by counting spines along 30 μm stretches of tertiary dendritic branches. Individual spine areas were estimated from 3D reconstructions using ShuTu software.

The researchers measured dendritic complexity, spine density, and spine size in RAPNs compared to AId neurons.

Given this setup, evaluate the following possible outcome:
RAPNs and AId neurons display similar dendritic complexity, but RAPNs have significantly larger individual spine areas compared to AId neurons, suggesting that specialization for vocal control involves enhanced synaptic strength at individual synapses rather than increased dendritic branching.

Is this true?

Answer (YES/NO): NO